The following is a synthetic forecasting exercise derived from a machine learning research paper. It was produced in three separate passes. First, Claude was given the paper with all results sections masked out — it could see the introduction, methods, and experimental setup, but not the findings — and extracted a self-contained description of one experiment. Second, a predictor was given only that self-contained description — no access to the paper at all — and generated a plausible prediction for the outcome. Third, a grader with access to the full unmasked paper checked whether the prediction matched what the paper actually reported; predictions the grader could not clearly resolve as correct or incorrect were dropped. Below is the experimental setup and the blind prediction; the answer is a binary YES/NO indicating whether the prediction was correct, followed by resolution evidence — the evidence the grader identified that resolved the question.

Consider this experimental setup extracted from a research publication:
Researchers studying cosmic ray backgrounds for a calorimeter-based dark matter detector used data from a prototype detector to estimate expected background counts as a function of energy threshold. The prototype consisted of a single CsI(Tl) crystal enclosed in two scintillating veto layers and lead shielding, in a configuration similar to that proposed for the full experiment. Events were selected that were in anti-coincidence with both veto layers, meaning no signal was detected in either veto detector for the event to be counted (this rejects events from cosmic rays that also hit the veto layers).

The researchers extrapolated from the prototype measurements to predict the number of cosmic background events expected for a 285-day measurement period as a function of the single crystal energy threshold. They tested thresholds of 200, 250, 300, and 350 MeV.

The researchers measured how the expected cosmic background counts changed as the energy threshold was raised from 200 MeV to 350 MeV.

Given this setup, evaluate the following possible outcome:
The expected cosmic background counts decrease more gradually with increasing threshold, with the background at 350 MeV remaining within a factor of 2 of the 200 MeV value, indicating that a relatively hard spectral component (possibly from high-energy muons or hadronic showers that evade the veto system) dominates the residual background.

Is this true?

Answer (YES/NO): NO